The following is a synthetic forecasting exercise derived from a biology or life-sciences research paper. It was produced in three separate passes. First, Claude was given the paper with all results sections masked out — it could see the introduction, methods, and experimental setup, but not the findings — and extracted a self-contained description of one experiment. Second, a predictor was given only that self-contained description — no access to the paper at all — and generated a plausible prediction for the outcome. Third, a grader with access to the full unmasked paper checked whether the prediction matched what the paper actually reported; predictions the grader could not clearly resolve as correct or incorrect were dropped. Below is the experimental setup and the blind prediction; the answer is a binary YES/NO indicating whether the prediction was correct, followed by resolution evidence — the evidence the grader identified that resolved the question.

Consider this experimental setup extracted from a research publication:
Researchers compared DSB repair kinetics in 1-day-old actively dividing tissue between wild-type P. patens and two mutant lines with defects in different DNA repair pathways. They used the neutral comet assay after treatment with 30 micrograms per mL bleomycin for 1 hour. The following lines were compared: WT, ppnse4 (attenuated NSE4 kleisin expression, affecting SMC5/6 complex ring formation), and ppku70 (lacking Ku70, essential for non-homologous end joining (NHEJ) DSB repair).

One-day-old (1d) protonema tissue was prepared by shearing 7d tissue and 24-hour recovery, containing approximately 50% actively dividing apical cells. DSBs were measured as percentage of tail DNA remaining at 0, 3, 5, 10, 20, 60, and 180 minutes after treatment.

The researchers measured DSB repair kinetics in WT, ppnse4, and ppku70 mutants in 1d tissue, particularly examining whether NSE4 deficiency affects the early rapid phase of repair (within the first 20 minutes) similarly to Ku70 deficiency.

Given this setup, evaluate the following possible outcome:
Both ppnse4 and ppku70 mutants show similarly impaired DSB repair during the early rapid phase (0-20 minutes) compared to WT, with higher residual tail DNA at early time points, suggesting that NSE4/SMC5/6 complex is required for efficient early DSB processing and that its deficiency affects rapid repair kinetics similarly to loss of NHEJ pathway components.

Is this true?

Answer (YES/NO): NO